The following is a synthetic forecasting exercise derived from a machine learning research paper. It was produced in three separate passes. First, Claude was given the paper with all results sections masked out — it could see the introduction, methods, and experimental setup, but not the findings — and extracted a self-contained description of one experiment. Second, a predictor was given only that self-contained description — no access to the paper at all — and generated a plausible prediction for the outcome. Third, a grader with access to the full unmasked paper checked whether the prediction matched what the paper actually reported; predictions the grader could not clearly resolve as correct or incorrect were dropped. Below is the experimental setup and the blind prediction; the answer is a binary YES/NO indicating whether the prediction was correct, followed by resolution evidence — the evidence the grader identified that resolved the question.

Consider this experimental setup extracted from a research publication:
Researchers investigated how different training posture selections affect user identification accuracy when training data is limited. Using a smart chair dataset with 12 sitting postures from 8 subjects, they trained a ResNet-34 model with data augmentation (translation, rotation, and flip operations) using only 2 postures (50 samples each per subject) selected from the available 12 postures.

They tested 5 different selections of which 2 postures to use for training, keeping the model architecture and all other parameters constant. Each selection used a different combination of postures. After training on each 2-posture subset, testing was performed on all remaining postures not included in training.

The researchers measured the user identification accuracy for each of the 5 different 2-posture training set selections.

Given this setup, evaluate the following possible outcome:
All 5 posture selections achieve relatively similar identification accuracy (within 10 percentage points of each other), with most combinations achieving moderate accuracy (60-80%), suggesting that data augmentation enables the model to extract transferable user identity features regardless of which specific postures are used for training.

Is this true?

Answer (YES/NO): YES